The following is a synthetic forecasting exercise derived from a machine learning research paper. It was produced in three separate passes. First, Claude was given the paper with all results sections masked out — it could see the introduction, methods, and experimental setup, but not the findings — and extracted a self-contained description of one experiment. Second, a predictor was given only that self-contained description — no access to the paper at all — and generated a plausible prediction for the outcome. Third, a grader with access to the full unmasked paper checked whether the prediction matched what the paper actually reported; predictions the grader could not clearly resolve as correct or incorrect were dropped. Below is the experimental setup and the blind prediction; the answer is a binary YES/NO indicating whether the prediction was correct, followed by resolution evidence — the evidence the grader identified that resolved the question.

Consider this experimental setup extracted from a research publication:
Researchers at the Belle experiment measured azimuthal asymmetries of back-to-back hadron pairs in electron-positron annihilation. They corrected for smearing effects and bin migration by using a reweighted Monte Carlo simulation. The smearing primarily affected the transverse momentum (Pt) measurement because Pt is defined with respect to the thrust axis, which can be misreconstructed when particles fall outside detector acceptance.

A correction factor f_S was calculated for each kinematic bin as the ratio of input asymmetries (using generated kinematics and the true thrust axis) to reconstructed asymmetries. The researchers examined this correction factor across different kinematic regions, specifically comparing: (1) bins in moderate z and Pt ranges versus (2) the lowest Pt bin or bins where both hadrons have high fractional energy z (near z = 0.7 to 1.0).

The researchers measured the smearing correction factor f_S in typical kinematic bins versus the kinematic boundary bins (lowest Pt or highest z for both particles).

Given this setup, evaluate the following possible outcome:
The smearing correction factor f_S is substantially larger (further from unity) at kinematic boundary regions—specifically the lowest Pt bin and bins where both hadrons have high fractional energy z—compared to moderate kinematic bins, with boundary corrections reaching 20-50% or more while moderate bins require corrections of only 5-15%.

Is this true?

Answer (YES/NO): NO